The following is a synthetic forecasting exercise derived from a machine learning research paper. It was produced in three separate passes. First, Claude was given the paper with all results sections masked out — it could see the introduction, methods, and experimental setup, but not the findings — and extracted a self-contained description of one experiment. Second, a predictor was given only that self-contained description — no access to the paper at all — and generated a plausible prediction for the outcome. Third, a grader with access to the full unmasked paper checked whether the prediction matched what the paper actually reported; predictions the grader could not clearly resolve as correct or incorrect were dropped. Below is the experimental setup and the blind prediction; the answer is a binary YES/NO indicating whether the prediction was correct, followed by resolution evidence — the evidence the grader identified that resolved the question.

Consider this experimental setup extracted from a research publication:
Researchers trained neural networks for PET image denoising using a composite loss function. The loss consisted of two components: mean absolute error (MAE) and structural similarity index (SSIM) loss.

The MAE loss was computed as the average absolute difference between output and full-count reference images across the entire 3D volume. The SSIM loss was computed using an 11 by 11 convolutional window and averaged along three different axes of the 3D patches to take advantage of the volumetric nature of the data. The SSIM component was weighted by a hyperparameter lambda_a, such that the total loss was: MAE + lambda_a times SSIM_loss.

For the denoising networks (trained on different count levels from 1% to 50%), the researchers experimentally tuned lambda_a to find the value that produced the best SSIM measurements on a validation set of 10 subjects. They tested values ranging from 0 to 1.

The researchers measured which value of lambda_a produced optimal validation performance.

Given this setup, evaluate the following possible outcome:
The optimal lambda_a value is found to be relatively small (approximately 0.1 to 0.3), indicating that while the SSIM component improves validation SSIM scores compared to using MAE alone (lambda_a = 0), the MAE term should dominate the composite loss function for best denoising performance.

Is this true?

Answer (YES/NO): NO